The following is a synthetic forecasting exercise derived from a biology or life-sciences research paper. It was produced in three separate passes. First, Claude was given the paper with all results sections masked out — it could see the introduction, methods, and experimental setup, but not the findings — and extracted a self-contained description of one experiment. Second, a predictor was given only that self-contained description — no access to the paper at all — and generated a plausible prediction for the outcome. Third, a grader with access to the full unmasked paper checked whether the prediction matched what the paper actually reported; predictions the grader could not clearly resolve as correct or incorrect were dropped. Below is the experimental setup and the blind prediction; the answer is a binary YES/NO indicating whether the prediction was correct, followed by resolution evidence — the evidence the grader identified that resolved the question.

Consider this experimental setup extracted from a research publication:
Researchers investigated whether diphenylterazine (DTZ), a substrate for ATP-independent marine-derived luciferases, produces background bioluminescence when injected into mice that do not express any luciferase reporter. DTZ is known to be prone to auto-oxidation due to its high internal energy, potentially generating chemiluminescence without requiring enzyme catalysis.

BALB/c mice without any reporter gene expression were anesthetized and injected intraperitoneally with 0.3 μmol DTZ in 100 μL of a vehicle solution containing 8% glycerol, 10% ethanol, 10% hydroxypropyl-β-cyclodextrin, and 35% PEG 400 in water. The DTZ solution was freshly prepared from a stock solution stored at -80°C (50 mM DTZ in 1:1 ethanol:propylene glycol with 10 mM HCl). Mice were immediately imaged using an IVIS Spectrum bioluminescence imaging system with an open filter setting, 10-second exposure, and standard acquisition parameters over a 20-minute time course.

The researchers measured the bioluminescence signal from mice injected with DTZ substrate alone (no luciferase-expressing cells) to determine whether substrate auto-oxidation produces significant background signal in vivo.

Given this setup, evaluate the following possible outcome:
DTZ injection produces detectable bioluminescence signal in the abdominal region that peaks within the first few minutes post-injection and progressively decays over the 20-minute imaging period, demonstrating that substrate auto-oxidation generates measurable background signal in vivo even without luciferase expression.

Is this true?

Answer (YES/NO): NO